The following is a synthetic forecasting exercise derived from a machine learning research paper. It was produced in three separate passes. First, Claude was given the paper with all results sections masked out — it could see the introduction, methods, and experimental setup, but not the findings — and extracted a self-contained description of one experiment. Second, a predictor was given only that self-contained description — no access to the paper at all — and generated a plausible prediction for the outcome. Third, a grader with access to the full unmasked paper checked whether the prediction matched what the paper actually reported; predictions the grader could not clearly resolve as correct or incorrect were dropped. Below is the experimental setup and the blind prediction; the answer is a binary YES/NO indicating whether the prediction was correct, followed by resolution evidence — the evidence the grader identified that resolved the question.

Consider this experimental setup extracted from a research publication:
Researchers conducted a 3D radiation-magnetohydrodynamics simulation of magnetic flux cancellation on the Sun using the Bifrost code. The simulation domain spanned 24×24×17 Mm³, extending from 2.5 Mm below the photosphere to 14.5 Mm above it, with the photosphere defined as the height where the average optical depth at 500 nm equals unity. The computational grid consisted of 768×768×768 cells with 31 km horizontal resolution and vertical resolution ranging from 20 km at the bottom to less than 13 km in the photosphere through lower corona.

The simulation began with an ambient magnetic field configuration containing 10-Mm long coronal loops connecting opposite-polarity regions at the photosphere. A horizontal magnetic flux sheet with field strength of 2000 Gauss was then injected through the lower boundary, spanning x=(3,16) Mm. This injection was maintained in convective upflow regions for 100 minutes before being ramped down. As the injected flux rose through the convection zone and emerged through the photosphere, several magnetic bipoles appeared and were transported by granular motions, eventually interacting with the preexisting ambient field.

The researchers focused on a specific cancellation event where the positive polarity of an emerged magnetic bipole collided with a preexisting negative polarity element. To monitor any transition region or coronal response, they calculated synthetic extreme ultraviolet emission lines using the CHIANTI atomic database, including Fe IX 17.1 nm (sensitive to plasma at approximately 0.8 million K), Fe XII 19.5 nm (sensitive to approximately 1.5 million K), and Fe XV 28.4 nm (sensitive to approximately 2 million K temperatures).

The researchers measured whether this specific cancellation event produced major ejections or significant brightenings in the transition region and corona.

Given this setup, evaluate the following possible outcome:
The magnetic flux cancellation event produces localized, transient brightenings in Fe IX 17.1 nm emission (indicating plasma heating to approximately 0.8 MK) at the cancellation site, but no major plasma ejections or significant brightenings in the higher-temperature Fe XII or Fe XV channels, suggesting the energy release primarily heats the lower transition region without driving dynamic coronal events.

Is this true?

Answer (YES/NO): NO